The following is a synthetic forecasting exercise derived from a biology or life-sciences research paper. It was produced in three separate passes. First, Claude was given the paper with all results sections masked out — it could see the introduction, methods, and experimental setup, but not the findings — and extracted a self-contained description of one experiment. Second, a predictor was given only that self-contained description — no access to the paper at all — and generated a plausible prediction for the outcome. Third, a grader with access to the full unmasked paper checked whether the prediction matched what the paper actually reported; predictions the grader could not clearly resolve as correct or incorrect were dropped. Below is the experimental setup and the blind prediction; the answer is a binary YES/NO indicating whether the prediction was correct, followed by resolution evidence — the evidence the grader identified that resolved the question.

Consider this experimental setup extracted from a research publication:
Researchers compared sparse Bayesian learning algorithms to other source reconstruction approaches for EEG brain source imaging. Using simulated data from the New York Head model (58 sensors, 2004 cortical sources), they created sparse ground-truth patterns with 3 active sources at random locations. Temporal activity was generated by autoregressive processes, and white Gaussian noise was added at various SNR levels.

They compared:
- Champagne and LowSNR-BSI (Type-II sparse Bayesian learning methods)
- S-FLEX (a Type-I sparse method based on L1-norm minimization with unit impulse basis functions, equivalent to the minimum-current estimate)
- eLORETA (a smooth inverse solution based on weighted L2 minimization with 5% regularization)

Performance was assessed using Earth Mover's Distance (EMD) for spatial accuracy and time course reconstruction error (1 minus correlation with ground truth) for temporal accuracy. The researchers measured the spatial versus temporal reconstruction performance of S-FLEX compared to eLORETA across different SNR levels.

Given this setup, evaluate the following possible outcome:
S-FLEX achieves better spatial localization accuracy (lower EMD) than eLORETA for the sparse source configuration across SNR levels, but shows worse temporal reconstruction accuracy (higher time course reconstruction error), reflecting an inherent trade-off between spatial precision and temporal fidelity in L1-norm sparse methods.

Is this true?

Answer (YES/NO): YES